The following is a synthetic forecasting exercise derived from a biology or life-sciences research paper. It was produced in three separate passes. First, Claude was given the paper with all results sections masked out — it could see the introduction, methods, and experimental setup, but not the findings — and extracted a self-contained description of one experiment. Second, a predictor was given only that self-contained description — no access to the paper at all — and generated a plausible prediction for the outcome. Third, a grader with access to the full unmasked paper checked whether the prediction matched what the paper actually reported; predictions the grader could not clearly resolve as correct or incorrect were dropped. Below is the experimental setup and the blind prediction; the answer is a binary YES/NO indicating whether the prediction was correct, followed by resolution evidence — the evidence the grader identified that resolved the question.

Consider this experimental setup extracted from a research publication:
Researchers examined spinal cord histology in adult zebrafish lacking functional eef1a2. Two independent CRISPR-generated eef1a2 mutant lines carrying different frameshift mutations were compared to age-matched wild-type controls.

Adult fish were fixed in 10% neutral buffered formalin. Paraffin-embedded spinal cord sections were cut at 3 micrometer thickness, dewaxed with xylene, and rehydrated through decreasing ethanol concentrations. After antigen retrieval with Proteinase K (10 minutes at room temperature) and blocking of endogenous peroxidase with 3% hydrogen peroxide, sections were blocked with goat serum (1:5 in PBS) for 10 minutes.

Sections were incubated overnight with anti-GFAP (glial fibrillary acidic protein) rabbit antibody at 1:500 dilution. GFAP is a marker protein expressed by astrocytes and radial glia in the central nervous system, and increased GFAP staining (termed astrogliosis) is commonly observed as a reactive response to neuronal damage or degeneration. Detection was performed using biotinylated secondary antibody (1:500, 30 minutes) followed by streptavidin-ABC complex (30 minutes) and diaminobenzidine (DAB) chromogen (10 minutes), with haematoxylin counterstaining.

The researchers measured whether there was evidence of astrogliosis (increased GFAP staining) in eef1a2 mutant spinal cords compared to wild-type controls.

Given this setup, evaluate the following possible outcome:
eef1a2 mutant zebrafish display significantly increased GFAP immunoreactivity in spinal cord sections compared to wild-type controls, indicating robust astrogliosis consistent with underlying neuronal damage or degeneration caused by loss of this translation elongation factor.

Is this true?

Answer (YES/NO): NO